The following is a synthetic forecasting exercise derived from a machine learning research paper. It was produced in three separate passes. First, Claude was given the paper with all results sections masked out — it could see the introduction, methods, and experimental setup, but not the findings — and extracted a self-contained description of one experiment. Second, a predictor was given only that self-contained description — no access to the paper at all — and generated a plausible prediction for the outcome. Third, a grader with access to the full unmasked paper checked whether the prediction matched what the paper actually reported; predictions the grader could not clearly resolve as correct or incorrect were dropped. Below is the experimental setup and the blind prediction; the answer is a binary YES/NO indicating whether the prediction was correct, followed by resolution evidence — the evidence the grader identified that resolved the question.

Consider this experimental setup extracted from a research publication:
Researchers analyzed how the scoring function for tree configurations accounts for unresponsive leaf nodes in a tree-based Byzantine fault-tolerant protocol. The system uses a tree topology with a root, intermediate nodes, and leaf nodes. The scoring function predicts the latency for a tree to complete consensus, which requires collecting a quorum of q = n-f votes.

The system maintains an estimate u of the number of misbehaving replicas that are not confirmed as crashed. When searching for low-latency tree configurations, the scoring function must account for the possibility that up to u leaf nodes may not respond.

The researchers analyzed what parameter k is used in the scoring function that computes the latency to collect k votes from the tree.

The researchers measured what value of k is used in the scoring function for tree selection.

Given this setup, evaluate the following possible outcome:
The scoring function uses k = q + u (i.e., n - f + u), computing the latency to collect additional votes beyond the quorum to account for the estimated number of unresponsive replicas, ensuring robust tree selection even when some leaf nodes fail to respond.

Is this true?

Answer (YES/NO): YES